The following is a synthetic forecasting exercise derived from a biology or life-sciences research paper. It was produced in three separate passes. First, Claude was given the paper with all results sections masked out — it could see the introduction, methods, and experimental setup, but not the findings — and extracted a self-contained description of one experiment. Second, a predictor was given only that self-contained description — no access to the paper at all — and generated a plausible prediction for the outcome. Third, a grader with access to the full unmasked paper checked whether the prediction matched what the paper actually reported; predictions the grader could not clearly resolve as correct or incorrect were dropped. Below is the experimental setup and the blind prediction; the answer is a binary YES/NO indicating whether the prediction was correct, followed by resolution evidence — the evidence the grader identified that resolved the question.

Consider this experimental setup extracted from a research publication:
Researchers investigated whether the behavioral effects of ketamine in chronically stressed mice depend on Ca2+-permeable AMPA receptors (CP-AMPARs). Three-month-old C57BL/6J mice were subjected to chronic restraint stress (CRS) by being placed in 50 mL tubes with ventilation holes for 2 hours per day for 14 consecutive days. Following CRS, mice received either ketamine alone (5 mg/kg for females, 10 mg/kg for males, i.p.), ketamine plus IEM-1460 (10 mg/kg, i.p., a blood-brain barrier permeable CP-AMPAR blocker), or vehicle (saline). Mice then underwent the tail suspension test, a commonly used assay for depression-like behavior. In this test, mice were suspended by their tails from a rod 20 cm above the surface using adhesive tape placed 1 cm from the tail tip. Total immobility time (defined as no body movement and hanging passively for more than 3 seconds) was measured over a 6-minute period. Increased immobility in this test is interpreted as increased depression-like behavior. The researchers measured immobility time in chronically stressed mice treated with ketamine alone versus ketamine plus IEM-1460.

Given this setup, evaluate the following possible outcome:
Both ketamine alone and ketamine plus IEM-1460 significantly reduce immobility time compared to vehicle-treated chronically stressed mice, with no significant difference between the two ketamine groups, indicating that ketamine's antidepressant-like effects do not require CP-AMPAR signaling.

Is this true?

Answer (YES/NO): NO